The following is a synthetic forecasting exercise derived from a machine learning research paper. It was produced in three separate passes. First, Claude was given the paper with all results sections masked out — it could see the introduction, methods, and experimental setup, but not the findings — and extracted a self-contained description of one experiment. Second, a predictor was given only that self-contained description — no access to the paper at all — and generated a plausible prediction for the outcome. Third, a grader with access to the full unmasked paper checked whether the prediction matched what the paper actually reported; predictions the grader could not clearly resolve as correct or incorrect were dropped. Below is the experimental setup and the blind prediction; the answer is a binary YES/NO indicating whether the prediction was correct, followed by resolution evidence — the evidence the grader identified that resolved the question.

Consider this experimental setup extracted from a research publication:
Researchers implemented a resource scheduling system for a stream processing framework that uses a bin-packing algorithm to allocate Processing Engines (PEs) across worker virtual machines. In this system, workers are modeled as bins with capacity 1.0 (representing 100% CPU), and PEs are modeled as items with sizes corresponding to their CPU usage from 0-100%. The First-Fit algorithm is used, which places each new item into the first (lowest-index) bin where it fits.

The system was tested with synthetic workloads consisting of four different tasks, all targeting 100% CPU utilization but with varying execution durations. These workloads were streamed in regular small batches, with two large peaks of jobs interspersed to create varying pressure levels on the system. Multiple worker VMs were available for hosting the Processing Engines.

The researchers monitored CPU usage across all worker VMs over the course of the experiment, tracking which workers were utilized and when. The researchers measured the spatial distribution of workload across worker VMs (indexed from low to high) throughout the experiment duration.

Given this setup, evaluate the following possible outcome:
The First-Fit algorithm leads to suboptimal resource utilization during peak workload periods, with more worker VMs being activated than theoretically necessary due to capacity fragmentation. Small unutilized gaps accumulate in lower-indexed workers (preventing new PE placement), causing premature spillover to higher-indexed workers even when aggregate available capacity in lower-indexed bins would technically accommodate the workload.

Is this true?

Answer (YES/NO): NO